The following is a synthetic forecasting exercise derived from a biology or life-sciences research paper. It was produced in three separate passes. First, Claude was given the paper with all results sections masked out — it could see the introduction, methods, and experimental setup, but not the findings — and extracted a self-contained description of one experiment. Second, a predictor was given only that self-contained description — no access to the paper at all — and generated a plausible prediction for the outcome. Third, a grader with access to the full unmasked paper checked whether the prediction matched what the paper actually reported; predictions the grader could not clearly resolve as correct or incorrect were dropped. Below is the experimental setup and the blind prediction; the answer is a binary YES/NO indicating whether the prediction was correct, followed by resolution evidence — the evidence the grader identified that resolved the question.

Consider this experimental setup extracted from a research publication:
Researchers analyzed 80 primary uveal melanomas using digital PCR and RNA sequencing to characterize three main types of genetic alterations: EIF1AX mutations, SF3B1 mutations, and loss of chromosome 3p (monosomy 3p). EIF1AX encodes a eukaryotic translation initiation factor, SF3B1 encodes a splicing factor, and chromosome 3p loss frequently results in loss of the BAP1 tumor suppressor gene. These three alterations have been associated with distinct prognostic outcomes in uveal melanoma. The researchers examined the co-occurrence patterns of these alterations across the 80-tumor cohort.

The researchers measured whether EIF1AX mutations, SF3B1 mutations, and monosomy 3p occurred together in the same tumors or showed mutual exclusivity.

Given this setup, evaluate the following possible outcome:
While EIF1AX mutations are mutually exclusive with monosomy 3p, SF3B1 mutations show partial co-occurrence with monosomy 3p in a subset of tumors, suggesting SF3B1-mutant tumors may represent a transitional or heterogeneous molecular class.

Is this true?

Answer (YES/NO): NO